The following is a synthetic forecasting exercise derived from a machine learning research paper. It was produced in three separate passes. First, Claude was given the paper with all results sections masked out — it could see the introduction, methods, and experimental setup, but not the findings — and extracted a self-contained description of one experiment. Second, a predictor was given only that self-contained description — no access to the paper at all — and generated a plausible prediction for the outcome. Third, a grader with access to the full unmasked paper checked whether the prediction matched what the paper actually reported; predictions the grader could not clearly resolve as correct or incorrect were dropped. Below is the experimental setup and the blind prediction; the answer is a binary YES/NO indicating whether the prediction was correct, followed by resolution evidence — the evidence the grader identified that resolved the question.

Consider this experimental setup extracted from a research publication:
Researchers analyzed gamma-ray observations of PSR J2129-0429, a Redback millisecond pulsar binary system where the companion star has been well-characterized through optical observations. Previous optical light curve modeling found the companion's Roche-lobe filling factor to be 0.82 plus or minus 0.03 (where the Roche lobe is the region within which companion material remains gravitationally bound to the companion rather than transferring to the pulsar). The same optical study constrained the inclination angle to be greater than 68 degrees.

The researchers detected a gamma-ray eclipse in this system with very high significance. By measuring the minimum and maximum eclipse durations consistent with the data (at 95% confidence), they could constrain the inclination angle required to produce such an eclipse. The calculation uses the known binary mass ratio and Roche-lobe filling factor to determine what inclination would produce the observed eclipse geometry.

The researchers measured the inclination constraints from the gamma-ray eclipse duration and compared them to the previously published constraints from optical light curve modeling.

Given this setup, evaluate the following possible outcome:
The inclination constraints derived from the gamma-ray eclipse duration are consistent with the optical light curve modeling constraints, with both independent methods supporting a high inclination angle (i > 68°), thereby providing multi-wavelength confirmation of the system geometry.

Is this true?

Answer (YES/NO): YES